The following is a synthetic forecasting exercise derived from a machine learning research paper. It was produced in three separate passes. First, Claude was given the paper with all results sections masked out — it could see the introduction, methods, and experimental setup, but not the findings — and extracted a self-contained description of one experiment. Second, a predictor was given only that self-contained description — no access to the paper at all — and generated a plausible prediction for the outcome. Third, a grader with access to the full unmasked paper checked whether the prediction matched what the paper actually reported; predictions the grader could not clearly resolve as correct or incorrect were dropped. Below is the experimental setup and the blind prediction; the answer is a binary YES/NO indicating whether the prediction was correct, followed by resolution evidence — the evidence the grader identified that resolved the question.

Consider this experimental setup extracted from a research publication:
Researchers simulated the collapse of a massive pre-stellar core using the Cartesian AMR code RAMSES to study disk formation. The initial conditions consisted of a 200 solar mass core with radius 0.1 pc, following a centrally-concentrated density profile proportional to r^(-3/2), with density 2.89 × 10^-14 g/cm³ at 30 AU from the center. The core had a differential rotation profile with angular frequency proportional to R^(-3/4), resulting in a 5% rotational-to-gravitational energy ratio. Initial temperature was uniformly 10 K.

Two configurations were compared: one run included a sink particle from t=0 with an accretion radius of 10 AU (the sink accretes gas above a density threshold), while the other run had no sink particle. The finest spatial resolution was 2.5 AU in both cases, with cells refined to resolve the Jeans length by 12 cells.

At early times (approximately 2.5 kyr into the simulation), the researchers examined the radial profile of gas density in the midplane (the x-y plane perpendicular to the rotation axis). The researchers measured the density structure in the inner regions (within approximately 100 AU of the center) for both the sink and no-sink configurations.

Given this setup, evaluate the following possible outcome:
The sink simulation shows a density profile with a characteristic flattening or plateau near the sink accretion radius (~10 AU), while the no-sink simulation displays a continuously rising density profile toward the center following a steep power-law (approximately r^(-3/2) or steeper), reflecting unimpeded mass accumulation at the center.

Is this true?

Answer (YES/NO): NO